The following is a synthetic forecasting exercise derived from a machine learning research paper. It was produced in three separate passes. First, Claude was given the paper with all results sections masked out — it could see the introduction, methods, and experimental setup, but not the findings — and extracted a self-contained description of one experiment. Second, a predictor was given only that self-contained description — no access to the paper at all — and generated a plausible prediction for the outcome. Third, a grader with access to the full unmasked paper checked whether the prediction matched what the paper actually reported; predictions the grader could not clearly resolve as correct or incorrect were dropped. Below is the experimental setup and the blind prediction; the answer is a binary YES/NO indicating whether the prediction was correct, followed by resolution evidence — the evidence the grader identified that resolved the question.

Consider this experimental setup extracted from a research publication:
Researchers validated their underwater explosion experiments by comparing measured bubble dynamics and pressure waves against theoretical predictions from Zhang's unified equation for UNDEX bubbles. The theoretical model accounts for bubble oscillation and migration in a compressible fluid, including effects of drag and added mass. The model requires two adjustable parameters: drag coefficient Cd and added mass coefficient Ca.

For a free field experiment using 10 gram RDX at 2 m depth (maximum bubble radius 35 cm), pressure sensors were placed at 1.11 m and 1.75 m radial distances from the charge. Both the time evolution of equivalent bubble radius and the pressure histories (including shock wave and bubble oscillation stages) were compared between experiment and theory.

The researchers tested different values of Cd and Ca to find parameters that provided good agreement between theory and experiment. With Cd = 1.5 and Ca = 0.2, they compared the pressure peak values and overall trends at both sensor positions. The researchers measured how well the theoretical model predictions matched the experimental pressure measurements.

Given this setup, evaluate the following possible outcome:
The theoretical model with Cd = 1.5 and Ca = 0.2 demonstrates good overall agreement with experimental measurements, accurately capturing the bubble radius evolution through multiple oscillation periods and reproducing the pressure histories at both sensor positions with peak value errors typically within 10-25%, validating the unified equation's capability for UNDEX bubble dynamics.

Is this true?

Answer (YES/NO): NO